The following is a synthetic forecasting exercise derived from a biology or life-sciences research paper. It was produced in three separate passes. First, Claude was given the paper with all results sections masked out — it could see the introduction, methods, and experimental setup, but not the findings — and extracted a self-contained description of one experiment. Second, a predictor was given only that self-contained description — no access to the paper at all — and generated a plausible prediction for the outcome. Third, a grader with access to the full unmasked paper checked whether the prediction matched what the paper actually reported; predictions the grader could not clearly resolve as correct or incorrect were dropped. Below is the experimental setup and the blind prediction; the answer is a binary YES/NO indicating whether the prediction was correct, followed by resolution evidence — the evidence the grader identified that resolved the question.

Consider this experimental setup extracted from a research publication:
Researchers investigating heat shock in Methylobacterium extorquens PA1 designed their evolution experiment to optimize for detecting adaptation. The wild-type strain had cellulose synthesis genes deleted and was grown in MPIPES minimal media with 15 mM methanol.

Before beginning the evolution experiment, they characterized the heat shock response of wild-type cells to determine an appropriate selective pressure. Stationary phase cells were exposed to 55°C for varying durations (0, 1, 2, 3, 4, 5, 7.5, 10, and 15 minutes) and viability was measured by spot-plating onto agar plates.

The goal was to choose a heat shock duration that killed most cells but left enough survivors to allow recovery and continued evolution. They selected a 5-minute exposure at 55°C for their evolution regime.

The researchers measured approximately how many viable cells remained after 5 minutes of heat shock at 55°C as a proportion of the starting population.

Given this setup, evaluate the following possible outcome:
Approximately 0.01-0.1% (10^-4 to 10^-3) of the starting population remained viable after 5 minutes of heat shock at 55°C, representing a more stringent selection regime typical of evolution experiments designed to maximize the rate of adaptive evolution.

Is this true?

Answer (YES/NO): NO